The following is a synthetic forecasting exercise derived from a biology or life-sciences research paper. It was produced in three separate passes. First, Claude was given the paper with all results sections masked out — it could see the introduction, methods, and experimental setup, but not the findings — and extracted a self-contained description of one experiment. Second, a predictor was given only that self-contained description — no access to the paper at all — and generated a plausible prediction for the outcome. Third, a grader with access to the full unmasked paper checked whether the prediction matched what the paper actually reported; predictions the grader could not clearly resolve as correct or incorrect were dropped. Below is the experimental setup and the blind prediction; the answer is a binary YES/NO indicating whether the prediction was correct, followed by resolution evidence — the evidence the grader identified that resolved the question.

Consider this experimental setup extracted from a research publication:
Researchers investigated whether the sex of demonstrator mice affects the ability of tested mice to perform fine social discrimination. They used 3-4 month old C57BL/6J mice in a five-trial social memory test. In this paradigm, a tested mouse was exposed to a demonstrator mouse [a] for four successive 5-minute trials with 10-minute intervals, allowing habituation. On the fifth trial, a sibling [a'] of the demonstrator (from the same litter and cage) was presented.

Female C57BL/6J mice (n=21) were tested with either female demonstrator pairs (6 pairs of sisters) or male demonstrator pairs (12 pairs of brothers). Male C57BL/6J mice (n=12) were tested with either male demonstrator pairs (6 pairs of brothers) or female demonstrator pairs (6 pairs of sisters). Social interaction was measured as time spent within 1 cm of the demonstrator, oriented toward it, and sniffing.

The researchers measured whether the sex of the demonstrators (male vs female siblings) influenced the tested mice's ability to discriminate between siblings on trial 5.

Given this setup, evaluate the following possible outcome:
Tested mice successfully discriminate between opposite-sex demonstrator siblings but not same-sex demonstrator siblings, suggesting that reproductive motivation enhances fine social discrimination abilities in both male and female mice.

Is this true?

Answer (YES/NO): NO